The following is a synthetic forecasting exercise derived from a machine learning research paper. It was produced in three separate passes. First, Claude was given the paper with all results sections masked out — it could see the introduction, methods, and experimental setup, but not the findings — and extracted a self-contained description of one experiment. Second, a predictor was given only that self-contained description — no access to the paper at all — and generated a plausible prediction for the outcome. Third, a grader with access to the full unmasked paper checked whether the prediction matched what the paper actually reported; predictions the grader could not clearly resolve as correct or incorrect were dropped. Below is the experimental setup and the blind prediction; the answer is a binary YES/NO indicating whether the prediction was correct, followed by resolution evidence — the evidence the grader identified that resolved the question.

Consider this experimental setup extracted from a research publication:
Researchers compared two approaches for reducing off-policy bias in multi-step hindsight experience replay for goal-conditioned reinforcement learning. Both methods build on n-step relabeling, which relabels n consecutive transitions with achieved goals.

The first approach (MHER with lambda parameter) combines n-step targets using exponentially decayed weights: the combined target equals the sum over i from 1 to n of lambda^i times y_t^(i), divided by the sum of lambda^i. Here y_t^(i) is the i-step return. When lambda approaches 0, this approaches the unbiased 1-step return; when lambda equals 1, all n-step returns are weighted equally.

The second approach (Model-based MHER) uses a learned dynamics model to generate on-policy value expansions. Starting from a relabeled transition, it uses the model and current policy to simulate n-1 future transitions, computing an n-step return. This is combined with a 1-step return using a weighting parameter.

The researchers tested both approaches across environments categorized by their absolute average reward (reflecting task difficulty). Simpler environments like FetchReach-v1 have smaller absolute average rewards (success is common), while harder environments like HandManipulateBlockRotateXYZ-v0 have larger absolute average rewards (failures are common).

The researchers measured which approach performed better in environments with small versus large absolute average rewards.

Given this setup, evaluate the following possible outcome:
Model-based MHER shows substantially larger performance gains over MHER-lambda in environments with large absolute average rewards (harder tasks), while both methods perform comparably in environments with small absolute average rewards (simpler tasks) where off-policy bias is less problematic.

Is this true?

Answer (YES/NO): NO